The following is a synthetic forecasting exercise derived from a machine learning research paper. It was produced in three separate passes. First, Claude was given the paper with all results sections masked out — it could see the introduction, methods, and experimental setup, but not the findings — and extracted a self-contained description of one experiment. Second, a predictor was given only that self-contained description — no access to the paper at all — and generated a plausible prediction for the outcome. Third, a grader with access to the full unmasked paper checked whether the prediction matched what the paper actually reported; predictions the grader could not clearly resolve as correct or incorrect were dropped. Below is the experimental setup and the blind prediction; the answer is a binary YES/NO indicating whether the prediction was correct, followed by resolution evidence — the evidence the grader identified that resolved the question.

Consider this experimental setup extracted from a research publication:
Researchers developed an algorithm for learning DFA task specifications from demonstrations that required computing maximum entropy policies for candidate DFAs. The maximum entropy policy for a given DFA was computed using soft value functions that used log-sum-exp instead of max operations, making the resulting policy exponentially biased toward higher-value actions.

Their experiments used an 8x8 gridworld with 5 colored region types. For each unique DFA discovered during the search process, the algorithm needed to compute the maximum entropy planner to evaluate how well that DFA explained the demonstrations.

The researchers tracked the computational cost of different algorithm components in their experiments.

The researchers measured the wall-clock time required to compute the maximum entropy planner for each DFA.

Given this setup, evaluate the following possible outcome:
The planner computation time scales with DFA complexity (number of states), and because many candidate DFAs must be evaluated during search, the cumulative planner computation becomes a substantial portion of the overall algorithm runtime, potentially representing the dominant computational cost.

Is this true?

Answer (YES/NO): YES